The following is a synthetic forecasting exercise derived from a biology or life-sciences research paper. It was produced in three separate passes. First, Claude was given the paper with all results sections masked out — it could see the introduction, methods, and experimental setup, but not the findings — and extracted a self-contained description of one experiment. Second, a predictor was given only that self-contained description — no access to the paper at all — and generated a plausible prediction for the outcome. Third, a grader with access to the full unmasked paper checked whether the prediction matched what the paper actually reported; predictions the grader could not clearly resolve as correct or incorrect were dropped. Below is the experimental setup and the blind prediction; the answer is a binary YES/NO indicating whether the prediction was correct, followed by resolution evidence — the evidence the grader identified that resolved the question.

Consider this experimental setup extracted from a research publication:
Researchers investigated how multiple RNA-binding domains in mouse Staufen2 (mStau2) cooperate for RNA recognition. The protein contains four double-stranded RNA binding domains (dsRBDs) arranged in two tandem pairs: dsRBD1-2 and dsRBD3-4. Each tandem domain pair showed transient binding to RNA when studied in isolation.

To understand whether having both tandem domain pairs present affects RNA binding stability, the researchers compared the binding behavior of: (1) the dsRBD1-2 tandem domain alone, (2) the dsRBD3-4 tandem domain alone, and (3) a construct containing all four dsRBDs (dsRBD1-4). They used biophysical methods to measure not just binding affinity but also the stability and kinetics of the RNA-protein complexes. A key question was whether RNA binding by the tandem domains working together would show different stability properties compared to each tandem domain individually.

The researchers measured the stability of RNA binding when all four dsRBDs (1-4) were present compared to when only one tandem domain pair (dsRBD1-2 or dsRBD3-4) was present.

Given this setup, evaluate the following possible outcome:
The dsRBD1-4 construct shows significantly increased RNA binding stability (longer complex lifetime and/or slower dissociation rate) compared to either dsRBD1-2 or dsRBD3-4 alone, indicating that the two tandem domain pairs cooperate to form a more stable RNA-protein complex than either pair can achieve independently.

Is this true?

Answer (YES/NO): YES